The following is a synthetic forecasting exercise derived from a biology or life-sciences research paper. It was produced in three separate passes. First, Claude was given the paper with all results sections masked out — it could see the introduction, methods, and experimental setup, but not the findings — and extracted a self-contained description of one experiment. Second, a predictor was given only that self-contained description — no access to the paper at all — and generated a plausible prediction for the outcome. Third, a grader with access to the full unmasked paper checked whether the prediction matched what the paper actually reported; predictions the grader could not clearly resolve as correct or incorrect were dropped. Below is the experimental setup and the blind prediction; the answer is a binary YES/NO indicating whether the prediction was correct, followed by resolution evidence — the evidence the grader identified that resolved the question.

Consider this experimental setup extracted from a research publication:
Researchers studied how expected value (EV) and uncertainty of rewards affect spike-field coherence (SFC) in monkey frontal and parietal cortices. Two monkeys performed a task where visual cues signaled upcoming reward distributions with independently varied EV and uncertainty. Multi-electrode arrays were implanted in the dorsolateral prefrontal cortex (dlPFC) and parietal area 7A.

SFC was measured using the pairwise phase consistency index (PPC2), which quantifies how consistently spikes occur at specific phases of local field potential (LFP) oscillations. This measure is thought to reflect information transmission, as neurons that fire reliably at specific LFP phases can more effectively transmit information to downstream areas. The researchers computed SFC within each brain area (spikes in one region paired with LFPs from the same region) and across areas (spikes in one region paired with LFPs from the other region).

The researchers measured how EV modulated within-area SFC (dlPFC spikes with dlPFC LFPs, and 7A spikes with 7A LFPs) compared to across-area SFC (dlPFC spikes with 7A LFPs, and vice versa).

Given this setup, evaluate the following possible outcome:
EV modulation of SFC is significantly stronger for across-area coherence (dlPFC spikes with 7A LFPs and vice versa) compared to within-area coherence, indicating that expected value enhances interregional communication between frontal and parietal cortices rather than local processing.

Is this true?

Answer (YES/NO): NO